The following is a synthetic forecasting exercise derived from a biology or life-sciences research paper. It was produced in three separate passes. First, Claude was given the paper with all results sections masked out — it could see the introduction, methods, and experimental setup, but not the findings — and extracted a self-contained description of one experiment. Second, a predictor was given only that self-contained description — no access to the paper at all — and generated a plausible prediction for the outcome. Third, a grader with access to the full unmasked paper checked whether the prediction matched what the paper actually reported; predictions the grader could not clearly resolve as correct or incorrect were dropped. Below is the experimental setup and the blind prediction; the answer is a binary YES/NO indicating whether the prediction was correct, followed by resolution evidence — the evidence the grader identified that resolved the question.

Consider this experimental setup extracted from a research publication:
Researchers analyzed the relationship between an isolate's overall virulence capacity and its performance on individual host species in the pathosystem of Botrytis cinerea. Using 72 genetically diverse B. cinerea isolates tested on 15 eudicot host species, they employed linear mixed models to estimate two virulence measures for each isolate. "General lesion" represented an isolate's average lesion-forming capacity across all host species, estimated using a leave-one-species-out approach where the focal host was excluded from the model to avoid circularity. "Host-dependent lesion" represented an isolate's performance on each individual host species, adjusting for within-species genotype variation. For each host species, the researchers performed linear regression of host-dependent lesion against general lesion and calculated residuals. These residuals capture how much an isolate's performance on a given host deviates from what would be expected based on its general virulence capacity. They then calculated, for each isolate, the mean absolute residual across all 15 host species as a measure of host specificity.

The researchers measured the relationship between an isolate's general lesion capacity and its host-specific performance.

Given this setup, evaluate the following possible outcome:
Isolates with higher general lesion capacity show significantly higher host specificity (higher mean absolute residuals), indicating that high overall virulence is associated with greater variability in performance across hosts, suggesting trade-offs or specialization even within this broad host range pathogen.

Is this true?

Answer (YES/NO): NO